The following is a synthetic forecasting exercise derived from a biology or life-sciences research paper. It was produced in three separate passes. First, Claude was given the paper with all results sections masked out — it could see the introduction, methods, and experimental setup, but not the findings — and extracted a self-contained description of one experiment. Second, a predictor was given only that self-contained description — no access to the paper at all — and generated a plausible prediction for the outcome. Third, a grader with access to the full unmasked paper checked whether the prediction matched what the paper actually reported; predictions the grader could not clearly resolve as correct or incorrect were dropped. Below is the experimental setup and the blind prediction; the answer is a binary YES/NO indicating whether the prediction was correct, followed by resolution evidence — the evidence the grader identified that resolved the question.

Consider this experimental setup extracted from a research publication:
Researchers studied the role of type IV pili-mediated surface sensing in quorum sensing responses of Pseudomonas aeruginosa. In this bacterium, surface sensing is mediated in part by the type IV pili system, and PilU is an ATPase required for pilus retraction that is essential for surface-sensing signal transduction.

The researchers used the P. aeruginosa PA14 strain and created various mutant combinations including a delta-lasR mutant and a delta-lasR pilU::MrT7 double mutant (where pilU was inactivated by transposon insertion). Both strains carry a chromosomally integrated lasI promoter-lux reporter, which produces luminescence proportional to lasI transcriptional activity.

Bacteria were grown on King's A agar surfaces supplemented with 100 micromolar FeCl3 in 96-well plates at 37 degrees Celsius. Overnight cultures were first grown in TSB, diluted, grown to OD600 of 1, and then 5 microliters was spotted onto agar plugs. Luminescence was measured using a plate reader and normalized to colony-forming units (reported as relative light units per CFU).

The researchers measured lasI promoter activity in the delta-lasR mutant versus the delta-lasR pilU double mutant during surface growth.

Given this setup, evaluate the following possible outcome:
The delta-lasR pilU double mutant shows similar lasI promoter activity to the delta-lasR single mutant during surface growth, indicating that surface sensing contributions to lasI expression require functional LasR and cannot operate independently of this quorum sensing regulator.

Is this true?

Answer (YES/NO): NO